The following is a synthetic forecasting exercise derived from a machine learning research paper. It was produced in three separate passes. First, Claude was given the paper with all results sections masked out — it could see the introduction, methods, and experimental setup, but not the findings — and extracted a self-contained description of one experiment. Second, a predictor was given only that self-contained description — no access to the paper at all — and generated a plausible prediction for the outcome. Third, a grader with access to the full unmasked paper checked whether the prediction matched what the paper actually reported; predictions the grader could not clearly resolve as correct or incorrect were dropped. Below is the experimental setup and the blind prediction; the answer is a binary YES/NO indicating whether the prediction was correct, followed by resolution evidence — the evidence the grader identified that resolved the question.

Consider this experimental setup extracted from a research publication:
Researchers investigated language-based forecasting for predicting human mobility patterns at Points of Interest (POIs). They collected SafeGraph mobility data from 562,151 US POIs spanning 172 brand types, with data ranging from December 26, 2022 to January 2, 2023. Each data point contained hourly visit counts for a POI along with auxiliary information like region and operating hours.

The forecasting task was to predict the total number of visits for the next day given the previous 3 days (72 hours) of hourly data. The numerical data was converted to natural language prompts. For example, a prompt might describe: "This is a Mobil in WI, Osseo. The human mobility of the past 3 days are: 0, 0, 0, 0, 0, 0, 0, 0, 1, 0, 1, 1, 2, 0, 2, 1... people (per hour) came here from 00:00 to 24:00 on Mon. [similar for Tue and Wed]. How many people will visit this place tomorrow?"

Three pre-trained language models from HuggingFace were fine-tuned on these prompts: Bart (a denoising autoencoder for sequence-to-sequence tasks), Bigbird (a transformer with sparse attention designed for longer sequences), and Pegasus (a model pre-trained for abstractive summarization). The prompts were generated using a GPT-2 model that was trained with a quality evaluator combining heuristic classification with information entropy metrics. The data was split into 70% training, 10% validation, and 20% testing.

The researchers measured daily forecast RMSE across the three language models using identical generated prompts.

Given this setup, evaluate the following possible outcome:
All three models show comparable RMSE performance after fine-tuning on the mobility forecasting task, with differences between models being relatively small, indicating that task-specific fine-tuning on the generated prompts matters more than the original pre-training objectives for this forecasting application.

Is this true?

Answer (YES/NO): NO